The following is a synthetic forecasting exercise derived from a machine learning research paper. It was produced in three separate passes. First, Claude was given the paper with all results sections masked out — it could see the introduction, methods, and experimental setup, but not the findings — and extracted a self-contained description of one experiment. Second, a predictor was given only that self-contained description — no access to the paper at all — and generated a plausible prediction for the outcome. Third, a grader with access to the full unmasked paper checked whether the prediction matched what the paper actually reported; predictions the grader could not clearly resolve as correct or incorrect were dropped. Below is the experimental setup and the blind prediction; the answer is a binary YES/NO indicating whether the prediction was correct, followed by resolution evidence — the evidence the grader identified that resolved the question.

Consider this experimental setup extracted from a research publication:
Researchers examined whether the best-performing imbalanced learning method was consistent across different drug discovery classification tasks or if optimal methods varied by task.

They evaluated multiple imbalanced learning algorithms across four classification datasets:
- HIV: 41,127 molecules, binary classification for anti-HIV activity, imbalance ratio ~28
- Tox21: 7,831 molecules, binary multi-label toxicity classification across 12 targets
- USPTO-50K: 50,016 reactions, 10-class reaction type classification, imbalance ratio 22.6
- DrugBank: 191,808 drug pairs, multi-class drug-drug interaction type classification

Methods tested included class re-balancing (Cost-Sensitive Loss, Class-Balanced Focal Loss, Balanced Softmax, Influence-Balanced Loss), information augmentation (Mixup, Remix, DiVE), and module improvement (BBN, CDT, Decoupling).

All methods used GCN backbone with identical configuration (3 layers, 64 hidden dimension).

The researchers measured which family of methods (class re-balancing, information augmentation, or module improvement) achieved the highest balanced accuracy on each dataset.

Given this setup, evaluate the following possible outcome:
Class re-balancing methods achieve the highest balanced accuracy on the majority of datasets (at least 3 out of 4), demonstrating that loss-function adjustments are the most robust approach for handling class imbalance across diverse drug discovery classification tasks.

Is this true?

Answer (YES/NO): NO